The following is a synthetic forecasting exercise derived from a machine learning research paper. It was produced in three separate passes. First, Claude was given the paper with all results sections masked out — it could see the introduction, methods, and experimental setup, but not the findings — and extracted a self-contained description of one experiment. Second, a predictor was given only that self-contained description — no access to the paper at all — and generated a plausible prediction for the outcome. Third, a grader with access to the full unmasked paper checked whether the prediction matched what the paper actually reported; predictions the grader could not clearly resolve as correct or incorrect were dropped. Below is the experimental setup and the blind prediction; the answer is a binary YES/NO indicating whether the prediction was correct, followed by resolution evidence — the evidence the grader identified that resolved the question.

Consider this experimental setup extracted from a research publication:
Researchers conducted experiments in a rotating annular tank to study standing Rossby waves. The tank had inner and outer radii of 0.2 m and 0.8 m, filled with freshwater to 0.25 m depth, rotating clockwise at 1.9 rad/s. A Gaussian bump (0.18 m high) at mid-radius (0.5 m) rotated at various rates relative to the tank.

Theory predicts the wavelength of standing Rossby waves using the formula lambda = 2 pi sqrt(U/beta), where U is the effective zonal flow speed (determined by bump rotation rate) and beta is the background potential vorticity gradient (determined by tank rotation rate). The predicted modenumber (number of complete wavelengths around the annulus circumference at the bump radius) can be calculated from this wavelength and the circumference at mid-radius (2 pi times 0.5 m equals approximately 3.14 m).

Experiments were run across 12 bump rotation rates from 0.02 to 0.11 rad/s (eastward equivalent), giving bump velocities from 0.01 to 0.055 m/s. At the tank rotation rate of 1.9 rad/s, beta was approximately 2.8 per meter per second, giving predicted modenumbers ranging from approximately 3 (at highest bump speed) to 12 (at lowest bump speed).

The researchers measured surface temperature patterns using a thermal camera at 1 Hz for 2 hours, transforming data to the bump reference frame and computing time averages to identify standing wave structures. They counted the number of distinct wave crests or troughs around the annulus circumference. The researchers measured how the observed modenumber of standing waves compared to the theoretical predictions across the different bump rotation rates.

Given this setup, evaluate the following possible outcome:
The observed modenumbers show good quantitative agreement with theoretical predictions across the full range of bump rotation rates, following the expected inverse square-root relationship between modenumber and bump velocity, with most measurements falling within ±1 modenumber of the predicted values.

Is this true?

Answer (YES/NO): YES